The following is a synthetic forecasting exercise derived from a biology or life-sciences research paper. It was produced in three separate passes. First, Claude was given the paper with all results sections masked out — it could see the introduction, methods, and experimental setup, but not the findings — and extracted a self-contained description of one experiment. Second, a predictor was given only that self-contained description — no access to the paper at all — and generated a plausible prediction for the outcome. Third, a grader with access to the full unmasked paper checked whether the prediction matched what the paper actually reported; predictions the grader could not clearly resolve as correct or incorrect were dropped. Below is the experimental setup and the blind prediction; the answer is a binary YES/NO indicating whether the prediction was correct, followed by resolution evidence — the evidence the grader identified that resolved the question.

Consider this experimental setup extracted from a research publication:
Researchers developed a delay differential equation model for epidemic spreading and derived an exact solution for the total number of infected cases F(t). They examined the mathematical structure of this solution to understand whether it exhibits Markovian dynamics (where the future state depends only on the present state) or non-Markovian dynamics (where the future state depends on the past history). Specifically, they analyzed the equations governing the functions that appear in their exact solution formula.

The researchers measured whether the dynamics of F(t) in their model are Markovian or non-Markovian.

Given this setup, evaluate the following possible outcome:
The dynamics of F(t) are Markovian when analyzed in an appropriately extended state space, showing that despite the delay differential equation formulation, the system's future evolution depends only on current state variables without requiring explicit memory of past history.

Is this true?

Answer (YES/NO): NO